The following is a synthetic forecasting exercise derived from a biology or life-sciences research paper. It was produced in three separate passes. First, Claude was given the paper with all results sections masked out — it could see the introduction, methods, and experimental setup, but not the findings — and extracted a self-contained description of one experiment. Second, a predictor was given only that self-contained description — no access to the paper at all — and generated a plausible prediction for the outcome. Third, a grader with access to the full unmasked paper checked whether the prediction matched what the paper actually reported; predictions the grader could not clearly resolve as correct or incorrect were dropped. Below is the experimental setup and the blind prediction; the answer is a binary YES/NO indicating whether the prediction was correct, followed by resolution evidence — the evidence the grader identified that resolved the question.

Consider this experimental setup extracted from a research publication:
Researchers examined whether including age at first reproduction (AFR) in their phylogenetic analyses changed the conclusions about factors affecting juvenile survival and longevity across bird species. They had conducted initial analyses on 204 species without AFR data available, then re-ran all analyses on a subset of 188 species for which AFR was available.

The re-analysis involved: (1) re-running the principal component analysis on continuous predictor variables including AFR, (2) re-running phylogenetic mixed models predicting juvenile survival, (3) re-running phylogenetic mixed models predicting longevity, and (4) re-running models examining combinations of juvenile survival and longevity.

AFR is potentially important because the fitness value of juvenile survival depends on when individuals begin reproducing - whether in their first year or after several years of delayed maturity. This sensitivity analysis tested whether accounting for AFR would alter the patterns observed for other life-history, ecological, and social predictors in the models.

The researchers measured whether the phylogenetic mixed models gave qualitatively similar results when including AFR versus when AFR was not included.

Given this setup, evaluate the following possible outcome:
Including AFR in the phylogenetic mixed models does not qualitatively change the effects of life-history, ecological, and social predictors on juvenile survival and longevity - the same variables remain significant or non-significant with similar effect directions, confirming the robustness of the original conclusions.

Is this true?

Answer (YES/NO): YES